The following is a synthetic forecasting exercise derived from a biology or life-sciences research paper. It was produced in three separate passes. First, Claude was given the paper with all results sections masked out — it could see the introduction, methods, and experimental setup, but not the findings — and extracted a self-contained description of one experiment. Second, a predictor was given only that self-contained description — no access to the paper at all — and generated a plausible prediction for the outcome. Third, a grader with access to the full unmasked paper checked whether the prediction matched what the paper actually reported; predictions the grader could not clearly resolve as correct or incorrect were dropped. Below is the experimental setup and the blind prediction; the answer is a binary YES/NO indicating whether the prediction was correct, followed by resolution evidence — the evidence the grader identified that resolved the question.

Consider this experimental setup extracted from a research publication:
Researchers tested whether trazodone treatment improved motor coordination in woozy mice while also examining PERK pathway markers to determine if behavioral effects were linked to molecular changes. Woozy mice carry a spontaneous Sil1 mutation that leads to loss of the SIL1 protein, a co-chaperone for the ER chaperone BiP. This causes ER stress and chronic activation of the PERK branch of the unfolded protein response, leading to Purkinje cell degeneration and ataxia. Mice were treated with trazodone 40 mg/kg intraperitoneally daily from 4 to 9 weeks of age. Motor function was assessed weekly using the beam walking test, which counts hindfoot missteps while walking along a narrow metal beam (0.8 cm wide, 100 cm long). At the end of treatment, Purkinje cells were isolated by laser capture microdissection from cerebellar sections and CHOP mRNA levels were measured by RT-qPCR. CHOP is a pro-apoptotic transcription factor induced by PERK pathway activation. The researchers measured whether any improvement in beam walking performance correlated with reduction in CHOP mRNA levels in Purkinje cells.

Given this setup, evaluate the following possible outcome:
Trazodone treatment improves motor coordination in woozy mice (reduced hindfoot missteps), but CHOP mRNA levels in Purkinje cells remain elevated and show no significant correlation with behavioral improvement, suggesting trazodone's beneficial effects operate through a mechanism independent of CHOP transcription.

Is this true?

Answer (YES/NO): YES